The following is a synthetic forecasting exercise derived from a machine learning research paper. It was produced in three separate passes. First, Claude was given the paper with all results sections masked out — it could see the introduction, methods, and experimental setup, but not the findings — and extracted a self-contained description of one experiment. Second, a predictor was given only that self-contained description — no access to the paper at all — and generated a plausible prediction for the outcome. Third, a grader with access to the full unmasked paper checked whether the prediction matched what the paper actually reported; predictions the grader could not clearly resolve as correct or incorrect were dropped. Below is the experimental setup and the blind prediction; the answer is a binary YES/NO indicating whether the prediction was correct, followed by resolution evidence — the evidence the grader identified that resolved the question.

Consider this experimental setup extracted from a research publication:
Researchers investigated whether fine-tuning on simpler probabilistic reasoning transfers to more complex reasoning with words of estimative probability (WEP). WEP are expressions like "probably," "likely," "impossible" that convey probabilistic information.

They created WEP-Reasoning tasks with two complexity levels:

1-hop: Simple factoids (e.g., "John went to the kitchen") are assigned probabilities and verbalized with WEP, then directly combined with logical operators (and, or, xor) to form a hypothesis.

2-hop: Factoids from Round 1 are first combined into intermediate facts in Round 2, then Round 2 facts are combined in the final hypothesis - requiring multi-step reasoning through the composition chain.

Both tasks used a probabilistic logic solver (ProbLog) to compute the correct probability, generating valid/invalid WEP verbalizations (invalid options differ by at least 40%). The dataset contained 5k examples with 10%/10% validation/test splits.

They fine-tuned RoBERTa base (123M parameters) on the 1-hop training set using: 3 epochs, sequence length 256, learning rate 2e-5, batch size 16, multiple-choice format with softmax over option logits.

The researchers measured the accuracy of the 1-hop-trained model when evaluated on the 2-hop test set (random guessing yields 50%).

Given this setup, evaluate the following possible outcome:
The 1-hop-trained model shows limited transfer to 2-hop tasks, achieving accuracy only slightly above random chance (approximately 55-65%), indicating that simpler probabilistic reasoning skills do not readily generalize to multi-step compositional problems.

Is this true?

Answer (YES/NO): NO